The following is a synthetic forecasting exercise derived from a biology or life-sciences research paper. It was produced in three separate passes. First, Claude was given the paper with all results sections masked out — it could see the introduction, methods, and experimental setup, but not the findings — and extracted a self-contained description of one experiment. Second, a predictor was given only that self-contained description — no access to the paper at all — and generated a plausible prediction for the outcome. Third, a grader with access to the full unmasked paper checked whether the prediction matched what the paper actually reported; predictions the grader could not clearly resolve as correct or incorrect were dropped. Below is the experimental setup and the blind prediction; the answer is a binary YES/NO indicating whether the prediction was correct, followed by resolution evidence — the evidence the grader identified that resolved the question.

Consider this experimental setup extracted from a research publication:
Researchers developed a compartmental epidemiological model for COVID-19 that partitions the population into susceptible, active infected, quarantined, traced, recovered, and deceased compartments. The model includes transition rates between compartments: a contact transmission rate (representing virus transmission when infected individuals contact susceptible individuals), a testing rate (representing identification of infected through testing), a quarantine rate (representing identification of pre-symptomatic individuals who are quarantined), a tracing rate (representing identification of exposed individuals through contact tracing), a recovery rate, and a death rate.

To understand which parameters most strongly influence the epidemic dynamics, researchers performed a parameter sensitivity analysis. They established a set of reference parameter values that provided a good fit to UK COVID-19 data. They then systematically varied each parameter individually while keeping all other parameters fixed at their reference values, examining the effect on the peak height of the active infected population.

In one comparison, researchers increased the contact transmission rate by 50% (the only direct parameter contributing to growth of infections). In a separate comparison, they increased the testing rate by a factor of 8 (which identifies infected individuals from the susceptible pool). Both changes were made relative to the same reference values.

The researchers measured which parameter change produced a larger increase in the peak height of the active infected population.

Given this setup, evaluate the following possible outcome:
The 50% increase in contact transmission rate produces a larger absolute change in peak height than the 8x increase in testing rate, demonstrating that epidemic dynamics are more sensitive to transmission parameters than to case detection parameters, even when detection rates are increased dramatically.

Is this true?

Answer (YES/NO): YES